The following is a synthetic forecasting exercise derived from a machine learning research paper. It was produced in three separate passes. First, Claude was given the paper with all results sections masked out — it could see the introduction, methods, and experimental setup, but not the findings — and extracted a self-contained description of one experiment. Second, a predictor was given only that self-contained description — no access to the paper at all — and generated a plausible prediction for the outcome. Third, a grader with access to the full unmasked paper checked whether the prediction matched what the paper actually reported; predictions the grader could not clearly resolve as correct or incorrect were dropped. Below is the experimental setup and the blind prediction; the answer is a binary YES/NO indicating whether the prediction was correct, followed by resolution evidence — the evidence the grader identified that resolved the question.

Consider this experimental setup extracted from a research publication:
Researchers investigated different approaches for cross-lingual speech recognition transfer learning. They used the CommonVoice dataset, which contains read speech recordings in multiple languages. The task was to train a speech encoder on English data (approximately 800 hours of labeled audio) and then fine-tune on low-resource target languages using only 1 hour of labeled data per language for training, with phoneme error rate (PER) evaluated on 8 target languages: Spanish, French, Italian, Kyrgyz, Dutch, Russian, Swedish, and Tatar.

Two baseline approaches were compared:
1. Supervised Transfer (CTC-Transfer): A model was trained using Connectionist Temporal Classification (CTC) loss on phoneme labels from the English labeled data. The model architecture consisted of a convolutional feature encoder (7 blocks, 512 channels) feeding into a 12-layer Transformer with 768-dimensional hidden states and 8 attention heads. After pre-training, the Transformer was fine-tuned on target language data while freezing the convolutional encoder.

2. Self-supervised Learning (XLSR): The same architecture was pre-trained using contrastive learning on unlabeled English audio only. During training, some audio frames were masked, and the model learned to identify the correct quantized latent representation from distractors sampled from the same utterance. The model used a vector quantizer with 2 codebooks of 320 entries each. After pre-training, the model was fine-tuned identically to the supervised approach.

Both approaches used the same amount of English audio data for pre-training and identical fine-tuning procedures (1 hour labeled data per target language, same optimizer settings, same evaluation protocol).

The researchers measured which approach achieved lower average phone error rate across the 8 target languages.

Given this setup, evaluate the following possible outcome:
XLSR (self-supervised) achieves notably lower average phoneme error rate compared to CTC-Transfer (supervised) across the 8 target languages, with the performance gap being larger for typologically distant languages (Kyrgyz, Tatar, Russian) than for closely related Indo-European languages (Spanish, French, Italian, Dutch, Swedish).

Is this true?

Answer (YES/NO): NO